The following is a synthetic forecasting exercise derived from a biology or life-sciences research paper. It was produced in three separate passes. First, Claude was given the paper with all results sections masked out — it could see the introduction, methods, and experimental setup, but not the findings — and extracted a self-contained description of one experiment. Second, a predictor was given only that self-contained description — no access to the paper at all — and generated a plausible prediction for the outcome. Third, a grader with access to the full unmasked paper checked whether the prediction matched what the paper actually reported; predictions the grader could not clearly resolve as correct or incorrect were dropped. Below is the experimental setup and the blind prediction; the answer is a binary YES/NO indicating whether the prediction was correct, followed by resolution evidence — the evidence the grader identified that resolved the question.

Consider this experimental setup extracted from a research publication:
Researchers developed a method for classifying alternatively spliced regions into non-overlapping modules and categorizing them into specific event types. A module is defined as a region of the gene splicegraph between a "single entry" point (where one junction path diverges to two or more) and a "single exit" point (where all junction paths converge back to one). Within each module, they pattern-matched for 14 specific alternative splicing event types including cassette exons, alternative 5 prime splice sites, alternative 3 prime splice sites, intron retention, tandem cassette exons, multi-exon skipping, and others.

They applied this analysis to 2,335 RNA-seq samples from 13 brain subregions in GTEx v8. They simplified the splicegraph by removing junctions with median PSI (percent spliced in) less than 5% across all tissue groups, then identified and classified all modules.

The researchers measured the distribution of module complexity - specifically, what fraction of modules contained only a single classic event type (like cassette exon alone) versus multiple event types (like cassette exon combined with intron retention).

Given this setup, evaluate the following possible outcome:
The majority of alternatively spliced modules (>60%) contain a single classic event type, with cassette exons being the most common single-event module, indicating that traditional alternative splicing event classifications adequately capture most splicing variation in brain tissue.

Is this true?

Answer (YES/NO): NO